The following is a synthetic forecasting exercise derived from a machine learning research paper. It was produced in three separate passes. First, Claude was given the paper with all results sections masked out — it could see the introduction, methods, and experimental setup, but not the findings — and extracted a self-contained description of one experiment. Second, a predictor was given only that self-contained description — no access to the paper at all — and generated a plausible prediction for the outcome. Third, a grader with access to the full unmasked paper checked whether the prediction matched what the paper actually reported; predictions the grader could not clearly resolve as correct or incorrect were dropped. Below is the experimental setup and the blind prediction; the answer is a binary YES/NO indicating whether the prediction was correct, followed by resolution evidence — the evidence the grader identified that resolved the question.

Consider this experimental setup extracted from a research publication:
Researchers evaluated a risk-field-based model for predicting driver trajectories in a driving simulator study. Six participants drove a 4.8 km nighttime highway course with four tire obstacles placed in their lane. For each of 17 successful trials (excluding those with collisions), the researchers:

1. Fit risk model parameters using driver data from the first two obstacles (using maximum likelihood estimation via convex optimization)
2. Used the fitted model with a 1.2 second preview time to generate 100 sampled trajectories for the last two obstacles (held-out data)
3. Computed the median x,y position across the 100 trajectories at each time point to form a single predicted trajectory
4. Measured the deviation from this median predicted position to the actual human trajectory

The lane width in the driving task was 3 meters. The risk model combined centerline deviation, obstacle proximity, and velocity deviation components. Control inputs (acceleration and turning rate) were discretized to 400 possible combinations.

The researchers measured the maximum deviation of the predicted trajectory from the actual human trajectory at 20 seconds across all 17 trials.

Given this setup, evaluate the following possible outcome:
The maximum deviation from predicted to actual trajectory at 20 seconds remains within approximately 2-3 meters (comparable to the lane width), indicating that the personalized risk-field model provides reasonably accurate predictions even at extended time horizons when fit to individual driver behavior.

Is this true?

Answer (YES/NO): YES